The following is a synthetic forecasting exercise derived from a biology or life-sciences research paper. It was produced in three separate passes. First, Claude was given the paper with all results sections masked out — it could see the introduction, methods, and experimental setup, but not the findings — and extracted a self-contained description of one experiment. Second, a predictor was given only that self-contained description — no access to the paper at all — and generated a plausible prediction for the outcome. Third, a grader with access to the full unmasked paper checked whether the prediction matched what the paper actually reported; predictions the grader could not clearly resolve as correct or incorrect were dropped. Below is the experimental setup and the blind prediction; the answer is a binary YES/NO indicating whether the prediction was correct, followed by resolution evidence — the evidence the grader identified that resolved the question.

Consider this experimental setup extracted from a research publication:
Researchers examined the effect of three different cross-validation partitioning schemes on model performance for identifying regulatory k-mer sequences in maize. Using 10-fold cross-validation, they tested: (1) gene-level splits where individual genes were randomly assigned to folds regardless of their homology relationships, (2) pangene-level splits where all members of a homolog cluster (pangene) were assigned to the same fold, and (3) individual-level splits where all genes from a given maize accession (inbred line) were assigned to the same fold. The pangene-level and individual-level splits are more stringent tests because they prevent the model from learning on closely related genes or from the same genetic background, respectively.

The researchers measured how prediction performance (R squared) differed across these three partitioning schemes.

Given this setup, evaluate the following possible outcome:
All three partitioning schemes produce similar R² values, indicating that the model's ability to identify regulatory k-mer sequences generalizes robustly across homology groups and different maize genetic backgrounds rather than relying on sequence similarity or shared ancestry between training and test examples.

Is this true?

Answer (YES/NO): NO